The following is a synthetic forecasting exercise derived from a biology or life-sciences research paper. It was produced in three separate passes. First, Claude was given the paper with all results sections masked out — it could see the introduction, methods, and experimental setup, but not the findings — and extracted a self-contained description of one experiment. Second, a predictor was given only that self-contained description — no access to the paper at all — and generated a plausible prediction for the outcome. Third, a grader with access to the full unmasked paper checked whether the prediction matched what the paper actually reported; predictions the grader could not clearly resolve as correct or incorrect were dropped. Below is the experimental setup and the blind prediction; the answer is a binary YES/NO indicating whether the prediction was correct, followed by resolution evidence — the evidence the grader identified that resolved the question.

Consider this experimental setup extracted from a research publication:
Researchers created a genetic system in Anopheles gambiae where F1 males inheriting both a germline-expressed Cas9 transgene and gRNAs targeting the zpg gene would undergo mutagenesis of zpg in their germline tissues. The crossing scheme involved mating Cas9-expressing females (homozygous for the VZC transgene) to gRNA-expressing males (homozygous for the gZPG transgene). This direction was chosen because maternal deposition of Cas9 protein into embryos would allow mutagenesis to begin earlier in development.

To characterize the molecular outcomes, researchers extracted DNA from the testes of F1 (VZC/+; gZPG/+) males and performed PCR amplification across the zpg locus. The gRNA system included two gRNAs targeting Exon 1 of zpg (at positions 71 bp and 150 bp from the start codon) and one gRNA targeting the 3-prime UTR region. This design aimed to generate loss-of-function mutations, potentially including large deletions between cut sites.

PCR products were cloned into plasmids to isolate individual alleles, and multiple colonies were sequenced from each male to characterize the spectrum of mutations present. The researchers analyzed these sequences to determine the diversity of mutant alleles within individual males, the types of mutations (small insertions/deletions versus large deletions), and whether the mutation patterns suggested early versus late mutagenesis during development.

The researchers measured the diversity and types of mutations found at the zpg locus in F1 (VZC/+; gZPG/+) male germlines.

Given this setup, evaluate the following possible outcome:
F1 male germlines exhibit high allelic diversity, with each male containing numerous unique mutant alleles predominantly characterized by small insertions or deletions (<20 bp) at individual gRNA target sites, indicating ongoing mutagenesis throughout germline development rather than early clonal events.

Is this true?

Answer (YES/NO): NO